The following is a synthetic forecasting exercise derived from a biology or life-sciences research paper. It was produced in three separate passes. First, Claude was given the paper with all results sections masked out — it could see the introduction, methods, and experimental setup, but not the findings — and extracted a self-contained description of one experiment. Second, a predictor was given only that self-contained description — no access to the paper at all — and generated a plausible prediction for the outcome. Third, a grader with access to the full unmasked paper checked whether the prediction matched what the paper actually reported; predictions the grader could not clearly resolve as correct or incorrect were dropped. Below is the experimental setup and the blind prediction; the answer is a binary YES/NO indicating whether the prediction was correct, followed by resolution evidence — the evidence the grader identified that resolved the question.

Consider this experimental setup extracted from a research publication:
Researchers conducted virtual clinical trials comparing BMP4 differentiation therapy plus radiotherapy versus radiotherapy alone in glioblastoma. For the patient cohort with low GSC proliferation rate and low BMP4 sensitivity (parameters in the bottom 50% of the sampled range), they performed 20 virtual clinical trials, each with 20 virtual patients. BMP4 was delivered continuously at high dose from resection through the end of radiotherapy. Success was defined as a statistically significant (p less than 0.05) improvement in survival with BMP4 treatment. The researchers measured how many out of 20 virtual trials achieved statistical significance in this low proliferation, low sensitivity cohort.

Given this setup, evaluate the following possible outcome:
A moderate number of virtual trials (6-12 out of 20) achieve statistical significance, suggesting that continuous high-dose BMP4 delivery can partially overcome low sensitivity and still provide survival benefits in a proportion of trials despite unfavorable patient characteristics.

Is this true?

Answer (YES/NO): NO